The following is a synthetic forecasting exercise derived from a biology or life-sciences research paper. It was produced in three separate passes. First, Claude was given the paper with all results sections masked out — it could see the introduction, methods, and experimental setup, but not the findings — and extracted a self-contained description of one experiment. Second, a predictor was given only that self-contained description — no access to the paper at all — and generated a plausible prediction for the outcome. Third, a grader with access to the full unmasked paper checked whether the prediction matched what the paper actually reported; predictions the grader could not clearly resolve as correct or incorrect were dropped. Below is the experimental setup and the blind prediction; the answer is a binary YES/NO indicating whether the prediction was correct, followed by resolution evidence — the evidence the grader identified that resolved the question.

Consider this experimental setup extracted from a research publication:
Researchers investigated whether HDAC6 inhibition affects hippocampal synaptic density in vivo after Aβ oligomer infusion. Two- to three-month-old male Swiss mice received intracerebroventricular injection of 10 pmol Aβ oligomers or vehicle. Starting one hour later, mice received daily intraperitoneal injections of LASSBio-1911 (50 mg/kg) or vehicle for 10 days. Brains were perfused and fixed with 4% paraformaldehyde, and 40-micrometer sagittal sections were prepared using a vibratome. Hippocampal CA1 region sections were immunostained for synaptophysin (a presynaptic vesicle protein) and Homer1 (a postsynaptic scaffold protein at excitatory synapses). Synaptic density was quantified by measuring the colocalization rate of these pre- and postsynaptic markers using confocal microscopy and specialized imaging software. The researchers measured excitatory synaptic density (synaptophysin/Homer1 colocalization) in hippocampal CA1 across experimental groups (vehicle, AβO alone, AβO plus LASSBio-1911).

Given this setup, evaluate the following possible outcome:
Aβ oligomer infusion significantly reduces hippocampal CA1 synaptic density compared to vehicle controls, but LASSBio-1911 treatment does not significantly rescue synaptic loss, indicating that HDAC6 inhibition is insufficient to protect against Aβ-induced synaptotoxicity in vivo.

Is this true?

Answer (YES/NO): NO